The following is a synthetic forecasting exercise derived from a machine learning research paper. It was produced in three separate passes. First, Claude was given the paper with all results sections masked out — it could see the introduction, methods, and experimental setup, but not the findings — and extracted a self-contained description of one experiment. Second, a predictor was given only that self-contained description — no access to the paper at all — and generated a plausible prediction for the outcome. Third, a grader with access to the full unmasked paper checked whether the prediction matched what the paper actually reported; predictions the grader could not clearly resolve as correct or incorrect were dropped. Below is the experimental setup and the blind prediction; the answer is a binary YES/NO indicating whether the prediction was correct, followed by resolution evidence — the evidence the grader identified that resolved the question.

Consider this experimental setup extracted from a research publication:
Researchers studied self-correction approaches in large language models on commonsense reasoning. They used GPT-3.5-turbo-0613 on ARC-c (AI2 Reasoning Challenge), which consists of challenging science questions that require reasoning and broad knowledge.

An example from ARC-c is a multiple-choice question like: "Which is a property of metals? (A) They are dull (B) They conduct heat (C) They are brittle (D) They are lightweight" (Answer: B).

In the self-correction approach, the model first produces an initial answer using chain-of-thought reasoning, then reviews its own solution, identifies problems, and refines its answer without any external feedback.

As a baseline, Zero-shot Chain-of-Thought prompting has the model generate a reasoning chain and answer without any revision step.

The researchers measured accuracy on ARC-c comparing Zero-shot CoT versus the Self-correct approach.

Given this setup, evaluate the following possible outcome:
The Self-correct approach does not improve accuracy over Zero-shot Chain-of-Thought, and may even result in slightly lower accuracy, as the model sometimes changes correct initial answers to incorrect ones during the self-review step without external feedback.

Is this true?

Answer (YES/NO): NO